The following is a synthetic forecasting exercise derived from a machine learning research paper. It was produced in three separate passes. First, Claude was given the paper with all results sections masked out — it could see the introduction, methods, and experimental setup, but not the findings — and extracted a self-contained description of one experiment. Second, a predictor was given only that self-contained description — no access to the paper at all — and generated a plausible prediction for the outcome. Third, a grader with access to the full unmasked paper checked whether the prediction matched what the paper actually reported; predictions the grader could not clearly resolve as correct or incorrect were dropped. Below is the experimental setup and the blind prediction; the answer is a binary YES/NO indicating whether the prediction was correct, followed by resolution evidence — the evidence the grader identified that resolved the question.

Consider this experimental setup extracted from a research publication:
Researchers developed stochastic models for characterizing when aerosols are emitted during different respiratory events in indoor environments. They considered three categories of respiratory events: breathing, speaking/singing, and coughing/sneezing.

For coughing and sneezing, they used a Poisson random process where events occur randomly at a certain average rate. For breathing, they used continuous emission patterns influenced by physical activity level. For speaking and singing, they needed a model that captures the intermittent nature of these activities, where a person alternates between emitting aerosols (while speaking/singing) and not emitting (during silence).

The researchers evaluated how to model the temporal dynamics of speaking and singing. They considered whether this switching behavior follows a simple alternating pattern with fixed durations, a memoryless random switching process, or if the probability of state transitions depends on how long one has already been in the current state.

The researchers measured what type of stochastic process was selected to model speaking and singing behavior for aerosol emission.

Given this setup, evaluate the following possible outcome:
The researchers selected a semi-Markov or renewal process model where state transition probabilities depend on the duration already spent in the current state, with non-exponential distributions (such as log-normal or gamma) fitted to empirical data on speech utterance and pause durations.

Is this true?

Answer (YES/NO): NO